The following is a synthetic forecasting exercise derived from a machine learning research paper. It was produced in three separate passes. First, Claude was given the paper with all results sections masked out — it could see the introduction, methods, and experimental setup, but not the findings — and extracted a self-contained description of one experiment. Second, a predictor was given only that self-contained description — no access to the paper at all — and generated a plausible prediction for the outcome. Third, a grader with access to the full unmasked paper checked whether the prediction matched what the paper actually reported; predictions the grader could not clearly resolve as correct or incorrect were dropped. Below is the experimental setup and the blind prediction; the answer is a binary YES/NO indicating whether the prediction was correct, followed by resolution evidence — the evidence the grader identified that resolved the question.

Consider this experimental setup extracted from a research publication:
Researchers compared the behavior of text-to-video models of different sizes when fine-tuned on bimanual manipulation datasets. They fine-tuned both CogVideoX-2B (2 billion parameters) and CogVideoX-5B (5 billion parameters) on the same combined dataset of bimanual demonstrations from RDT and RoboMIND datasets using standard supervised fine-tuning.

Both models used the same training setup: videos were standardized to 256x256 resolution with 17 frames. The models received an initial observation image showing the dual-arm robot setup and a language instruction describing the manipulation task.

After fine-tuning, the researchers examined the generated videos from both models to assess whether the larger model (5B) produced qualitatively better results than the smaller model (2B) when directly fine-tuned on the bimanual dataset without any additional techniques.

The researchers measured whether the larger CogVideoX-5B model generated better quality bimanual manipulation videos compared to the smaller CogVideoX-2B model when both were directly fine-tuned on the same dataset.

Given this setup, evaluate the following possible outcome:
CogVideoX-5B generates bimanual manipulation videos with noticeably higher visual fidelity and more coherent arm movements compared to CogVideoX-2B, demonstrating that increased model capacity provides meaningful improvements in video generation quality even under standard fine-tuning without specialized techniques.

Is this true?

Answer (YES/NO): NO